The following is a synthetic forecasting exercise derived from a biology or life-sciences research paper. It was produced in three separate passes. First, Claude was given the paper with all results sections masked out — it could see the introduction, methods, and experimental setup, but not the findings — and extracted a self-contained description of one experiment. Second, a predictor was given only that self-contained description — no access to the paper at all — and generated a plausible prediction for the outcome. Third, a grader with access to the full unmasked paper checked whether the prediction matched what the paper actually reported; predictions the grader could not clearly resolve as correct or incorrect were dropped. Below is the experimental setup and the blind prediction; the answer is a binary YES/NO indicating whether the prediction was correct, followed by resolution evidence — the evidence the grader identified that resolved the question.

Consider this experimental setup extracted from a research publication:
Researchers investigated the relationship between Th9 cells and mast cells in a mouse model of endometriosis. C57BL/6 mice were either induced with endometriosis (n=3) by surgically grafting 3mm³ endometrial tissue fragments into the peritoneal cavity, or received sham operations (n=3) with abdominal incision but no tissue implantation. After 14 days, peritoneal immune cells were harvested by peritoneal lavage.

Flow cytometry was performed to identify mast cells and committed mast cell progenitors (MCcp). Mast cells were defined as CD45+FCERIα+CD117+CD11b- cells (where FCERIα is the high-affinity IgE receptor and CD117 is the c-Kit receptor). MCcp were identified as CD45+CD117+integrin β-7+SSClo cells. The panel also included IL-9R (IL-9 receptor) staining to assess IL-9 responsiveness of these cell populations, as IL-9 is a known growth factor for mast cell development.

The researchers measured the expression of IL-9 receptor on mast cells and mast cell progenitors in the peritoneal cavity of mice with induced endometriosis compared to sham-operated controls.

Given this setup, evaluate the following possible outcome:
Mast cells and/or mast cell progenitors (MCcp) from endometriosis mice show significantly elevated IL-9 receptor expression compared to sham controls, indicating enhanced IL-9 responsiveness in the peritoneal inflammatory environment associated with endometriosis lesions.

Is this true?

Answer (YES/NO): NO